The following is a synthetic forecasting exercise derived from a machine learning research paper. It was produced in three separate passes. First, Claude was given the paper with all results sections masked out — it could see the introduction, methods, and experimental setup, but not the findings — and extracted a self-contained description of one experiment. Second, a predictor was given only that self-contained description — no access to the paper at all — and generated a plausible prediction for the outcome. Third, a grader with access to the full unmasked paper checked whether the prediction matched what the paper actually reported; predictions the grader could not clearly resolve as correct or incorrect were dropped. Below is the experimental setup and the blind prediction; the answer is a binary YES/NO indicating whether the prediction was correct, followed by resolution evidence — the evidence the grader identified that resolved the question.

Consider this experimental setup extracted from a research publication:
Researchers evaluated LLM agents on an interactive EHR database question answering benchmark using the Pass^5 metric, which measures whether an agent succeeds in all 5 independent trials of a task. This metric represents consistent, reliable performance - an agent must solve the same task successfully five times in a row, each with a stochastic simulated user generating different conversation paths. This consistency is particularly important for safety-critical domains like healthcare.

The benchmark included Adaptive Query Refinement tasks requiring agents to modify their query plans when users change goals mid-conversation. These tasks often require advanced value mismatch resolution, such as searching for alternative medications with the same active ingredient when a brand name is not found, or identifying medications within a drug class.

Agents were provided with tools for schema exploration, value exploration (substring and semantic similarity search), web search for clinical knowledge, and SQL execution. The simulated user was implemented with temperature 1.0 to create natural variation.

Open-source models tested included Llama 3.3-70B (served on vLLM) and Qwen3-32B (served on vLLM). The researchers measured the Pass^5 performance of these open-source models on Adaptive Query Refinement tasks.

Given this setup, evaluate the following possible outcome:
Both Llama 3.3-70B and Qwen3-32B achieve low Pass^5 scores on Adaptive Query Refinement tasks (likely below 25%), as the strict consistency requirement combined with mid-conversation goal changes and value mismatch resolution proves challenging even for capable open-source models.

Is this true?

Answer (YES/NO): YES